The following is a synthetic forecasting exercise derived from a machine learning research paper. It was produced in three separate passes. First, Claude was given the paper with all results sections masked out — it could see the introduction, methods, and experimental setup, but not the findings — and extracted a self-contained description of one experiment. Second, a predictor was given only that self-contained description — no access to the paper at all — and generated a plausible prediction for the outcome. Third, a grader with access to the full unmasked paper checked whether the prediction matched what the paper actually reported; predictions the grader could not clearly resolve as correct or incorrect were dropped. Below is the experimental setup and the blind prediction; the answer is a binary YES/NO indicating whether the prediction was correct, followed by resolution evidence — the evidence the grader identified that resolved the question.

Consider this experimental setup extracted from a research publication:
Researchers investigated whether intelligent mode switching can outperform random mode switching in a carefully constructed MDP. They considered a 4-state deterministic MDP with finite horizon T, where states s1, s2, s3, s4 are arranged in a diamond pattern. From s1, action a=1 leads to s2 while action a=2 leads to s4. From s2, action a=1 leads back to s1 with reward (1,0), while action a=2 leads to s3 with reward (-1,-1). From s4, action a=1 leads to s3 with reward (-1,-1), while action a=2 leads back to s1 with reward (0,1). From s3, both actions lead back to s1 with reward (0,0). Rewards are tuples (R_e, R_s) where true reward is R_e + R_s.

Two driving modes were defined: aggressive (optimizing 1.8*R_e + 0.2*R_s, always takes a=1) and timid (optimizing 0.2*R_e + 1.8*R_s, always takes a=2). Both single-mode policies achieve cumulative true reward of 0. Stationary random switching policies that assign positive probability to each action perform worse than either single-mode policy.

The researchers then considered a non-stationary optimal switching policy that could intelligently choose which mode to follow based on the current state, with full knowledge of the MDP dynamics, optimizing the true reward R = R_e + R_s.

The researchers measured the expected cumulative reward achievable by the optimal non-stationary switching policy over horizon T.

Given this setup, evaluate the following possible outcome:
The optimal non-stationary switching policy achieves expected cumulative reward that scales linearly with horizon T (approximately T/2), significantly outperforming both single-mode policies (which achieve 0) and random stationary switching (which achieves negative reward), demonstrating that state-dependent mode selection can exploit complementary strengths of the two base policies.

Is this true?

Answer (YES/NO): NO